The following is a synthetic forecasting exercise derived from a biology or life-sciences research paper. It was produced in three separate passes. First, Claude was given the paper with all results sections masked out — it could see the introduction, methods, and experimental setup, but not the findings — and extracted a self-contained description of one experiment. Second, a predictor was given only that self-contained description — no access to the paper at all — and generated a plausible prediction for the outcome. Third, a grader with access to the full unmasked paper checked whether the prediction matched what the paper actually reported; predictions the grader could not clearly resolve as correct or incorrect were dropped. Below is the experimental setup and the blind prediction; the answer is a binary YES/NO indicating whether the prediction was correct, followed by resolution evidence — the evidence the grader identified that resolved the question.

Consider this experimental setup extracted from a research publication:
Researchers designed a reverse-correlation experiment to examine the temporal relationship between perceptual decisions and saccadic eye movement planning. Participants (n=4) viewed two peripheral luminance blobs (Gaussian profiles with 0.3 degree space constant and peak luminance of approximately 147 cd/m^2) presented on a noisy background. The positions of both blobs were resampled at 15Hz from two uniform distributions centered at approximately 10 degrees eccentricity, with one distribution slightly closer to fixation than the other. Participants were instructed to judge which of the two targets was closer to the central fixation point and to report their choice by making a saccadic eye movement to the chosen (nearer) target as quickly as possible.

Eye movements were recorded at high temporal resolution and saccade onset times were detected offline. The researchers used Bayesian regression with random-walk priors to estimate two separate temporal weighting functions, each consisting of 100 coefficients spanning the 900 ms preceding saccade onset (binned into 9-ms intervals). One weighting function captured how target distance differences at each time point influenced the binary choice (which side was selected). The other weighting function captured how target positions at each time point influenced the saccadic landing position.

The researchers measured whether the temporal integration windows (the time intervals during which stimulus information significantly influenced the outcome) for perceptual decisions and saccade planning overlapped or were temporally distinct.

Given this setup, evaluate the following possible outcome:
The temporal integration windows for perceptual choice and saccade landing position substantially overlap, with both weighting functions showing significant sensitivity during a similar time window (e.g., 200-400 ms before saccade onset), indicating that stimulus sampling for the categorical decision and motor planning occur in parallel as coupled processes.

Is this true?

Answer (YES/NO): NO